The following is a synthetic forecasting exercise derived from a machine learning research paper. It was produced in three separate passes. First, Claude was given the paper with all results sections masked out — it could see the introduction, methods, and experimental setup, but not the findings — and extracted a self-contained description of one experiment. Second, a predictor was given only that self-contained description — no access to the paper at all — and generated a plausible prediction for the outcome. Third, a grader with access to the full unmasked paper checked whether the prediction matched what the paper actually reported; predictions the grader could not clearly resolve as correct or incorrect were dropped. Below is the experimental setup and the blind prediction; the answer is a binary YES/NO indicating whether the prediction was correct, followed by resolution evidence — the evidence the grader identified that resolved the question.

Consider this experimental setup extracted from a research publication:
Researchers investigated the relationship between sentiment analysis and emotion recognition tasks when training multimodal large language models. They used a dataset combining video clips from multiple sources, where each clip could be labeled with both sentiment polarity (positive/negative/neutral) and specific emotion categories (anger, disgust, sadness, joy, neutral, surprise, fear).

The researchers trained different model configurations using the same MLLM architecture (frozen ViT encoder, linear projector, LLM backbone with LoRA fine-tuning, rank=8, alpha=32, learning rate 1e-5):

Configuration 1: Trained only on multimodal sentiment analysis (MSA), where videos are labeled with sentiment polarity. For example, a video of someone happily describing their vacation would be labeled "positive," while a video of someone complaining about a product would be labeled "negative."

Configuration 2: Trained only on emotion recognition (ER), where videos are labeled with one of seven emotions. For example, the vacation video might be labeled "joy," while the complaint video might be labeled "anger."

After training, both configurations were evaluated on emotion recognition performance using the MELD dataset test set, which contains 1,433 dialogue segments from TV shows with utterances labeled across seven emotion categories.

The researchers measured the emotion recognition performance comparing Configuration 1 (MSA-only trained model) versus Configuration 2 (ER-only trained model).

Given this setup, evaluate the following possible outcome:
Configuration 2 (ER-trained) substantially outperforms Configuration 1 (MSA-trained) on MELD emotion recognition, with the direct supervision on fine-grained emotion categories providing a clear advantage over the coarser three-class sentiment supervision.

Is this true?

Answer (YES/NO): YES